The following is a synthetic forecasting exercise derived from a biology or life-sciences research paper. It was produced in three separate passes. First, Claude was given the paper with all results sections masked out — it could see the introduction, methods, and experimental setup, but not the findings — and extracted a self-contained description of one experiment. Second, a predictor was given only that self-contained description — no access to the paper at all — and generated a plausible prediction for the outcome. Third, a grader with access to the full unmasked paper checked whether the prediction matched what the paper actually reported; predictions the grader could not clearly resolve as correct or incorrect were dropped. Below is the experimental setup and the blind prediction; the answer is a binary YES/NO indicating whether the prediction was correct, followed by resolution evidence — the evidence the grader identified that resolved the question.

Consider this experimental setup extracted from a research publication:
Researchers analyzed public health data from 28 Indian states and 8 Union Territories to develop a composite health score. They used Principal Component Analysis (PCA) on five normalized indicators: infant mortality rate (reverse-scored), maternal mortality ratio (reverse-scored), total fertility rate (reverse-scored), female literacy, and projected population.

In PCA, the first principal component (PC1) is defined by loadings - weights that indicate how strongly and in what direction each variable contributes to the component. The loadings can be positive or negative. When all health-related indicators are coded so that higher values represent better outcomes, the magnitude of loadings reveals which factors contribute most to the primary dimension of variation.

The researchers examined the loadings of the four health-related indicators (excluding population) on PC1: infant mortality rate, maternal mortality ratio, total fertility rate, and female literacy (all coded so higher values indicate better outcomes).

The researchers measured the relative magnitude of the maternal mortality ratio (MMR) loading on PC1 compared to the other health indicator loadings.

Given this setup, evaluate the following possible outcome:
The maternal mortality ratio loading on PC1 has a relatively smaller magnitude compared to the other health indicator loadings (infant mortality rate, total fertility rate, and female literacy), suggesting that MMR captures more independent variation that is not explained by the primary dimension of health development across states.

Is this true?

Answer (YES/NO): YES